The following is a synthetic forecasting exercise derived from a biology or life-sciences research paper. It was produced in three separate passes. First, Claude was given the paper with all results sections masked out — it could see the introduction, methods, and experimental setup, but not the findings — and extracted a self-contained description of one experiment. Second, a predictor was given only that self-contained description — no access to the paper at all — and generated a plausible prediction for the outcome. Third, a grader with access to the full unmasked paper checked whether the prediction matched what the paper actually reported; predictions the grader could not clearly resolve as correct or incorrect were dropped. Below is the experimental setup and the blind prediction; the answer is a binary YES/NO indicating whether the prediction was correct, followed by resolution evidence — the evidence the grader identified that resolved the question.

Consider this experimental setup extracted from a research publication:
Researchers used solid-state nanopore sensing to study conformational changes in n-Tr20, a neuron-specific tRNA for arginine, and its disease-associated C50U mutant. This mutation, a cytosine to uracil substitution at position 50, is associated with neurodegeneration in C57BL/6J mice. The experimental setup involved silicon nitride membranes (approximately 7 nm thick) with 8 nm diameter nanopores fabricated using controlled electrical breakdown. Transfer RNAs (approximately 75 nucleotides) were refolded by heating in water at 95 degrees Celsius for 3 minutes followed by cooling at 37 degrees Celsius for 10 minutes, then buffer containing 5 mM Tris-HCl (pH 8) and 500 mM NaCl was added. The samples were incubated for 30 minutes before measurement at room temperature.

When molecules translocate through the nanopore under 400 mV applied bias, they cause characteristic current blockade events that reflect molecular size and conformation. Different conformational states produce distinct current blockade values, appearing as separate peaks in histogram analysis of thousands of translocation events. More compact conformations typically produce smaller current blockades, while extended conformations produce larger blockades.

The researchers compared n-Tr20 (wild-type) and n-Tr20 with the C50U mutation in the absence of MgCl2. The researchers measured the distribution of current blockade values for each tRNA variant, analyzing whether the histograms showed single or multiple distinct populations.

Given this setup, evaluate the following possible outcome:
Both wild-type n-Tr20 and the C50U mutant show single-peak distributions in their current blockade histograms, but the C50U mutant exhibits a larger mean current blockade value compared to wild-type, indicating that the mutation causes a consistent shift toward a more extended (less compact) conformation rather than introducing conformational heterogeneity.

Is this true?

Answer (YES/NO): NO